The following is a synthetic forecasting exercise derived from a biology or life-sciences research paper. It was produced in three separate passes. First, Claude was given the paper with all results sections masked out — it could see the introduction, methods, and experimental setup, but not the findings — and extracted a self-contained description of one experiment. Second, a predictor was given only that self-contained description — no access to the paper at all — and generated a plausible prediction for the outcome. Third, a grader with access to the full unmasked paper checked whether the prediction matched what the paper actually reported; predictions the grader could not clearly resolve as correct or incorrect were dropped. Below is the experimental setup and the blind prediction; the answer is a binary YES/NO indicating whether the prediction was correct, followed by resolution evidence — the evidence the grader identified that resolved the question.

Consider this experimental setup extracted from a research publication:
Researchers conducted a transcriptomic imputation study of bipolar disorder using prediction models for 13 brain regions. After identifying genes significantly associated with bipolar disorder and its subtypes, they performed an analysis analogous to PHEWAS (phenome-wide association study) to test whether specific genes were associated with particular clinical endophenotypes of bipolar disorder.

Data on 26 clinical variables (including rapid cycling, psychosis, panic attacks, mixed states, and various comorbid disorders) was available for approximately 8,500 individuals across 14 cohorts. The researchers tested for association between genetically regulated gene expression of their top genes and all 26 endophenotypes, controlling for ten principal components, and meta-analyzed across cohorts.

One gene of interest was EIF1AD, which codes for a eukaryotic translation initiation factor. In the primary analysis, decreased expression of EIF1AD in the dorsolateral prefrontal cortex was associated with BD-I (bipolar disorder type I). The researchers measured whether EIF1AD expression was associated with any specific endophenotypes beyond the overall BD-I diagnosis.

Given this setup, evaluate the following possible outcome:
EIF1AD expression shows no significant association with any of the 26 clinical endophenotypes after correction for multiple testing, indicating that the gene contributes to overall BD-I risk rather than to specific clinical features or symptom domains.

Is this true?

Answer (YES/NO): NO